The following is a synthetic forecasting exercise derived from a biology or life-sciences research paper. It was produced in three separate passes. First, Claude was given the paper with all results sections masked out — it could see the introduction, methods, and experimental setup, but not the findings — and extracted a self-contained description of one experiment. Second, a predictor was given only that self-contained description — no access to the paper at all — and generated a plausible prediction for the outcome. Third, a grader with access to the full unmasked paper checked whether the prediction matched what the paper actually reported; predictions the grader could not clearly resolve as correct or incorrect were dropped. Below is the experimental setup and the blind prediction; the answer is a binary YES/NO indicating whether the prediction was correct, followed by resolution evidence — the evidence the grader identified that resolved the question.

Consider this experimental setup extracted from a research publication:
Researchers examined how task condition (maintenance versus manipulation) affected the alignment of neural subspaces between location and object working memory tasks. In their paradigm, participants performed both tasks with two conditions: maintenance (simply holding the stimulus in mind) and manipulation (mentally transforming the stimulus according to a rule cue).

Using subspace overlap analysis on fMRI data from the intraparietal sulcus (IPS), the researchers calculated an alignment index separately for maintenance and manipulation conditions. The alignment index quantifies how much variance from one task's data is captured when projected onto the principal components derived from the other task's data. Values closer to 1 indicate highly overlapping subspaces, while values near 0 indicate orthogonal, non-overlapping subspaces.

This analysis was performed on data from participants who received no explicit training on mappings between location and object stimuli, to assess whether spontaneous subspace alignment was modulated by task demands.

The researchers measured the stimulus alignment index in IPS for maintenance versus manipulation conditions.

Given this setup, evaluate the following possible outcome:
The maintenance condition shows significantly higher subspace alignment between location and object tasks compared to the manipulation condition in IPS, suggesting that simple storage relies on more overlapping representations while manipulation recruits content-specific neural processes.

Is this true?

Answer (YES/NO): NO